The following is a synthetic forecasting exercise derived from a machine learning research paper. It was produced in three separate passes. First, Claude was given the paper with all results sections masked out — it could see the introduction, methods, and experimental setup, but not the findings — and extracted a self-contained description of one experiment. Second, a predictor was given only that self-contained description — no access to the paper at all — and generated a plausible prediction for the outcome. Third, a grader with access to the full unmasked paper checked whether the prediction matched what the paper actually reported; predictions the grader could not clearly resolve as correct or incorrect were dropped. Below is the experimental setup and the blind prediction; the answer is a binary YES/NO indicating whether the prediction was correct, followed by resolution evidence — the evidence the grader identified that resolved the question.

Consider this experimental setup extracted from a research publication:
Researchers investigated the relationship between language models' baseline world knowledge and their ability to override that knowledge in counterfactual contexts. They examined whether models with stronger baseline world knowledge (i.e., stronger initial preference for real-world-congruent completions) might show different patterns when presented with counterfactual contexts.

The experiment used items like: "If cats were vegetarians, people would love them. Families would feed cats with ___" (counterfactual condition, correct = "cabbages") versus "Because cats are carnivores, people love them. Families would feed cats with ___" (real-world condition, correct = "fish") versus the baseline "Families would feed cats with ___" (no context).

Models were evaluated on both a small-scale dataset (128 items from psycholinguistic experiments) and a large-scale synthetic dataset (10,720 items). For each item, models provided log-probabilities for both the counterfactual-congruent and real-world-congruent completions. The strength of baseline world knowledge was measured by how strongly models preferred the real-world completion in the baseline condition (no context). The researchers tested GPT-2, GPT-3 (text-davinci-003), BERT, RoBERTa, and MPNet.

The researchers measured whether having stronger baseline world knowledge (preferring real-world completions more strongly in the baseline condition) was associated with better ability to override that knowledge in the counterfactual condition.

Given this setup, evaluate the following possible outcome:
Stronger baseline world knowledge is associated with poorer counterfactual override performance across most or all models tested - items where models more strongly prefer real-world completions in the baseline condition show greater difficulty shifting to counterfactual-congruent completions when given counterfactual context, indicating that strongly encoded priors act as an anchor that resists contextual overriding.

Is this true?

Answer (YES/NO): NO